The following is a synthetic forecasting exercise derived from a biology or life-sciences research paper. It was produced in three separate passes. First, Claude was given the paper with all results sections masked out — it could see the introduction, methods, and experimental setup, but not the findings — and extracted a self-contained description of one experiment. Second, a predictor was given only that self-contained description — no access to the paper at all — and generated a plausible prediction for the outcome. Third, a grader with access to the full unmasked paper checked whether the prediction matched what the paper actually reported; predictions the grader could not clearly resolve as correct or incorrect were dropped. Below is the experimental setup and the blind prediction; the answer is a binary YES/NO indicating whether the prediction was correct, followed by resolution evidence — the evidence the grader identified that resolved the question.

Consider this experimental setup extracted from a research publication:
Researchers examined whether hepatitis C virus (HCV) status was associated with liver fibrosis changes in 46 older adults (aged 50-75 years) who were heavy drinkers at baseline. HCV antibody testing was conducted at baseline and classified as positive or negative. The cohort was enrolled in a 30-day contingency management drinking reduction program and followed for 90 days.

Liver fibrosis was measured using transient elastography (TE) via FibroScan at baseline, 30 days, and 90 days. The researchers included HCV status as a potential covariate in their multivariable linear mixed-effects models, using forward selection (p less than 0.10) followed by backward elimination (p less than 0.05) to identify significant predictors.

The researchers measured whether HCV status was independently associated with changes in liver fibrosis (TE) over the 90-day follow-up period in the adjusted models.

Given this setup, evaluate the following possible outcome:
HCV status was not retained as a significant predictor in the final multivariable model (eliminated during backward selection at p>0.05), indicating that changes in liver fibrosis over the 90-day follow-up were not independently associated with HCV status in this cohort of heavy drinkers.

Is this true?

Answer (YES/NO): YES